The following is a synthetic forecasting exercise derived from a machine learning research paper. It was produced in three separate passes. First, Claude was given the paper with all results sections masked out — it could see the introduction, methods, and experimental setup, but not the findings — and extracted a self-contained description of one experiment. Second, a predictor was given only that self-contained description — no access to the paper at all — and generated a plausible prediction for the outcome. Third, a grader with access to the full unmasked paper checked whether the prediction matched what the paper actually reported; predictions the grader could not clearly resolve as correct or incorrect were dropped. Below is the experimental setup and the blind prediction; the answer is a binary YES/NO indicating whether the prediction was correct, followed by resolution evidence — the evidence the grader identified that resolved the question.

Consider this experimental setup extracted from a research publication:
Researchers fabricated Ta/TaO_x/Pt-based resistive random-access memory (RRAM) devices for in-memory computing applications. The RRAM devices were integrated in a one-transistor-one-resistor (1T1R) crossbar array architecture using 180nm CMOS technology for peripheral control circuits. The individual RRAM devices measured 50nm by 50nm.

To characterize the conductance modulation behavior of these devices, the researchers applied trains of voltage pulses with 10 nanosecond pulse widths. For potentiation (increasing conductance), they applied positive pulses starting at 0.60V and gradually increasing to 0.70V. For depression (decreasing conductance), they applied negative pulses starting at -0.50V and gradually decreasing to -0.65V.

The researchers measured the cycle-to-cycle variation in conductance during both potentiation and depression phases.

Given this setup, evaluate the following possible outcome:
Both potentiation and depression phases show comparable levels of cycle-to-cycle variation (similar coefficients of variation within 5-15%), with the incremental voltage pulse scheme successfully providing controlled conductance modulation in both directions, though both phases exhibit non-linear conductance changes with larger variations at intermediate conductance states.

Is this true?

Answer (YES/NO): NO